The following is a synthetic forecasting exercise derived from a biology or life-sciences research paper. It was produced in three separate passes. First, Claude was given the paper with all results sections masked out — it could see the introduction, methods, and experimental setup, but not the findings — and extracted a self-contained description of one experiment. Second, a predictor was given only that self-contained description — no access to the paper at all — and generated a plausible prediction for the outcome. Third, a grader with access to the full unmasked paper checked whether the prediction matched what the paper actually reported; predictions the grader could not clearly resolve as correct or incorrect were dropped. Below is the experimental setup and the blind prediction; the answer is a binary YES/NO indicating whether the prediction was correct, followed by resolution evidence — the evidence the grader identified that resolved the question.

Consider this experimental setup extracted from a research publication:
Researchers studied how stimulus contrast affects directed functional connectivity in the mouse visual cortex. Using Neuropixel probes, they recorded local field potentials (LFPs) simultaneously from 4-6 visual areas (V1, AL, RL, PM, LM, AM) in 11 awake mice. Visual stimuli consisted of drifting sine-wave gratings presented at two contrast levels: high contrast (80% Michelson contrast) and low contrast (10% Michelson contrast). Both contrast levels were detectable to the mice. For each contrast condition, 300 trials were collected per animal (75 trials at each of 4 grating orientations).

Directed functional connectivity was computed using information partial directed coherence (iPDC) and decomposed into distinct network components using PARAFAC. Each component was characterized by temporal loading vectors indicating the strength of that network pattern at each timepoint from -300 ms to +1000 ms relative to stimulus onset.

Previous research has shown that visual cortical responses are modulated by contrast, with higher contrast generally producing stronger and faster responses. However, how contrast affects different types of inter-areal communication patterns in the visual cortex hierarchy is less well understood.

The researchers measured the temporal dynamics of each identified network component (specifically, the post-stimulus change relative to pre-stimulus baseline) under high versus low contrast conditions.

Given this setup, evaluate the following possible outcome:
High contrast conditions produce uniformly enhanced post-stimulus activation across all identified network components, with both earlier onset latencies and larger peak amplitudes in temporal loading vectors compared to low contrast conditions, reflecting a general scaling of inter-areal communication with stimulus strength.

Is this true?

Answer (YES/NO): NO